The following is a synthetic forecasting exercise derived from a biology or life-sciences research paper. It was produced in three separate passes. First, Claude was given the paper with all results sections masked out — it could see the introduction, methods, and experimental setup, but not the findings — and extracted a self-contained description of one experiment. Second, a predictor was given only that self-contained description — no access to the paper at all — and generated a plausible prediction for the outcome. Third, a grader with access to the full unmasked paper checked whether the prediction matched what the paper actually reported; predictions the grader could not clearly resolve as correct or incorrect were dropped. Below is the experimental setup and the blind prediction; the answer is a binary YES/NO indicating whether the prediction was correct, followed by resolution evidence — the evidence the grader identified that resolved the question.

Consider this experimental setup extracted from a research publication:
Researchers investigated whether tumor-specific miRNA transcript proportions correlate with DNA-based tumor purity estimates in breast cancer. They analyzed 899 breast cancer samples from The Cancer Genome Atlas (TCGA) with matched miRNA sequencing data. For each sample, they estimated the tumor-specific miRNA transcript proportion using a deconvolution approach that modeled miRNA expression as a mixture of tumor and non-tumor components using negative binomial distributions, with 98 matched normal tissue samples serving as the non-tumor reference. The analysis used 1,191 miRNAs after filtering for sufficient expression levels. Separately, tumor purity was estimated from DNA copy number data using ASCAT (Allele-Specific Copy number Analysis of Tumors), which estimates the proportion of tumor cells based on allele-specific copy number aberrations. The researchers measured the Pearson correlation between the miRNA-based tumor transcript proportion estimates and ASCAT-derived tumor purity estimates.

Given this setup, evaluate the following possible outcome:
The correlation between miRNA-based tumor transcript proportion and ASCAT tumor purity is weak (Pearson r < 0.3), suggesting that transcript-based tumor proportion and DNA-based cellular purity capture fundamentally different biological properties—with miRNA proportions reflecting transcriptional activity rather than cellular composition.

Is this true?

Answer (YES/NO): NO